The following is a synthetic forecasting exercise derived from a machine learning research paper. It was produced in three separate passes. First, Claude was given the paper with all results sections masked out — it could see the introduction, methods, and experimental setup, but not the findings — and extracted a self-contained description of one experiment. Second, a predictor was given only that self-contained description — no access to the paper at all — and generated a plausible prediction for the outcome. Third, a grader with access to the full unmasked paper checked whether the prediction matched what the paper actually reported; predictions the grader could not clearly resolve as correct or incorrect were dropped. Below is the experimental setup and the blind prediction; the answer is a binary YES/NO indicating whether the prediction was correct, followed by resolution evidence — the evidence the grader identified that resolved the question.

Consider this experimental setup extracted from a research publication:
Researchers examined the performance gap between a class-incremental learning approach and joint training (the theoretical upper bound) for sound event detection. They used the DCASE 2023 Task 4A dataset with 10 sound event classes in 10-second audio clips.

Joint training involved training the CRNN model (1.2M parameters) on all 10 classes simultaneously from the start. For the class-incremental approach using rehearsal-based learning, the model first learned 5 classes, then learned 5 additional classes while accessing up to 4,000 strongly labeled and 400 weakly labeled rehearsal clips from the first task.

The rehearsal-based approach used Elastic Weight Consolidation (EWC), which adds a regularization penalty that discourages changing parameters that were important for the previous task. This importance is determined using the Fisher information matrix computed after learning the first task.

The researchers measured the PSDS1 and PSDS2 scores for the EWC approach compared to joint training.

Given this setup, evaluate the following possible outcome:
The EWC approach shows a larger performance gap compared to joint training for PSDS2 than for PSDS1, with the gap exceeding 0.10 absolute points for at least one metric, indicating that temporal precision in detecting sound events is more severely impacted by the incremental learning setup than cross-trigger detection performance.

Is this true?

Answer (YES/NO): NO